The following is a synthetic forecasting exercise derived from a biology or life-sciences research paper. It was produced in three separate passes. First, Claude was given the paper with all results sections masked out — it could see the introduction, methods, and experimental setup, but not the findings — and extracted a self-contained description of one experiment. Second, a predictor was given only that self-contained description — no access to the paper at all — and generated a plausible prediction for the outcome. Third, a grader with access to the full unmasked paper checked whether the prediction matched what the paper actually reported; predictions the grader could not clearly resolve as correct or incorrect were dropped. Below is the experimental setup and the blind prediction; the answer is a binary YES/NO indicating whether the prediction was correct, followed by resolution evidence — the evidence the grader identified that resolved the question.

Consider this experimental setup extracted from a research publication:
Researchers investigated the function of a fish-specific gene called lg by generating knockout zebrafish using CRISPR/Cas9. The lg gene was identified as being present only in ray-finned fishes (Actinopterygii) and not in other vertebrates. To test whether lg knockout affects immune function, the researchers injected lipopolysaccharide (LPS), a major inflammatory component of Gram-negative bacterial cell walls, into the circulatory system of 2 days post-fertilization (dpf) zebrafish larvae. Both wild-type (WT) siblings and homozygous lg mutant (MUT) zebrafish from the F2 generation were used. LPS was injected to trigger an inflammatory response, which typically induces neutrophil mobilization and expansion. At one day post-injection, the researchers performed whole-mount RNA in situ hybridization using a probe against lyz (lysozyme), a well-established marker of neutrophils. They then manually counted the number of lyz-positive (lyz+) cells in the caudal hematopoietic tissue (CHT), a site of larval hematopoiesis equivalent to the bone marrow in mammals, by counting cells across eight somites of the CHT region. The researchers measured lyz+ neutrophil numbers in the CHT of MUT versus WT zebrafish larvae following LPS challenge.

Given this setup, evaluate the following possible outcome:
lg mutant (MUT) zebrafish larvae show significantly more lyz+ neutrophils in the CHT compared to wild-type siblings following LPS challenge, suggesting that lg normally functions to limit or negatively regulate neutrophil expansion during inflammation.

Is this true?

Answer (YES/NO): NO